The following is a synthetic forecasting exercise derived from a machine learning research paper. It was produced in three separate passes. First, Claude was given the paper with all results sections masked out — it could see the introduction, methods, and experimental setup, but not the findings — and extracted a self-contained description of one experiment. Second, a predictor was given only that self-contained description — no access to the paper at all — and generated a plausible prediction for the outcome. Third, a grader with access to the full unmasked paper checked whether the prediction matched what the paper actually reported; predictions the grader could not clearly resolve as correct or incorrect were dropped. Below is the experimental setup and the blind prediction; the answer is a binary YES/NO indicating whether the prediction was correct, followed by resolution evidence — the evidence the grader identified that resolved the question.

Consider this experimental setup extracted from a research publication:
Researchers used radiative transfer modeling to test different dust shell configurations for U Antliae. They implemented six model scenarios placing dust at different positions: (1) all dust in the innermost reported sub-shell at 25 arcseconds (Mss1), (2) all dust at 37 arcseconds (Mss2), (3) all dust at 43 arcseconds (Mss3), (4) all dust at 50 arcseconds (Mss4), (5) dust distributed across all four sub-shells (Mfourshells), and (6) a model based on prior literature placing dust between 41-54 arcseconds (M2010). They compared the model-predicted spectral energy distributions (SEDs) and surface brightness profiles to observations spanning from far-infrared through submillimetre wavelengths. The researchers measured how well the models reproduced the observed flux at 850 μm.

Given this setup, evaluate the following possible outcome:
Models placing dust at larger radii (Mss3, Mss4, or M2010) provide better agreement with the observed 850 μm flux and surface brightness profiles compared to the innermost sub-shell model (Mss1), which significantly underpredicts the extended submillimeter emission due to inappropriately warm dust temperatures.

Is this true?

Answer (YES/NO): NO